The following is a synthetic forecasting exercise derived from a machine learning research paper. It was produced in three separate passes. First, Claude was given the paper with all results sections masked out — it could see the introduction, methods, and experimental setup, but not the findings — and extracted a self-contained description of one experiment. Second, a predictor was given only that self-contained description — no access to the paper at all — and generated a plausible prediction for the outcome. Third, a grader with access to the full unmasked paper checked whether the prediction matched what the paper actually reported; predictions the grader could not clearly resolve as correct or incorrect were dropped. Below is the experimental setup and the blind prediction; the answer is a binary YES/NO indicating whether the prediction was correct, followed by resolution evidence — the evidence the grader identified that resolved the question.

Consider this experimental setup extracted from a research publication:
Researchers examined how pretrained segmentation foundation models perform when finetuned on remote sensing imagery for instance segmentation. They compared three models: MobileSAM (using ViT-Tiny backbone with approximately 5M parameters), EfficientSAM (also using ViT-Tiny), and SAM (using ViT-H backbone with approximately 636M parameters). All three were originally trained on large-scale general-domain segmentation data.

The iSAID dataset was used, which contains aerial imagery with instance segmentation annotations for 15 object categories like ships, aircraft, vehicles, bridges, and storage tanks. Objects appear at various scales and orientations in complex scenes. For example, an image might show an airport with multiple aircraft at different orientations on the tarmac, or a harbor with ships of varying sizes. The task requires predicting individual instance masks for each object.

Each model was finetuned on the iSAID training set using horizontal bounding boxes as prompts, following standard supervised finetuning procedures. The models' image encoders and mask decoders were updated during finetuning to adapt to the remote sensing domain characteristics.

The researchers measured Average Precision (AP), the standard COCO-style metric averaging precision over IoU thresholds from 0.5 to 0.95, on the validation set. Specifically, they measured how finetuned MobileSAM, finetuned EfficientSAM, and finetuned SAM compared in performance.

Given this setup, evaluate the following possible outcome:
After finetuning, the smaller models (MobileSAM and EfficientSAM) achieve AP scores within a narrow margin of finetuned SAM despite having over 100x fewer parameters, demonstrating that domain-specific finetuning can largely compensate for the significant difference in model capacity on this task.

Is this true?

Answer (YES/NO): NO